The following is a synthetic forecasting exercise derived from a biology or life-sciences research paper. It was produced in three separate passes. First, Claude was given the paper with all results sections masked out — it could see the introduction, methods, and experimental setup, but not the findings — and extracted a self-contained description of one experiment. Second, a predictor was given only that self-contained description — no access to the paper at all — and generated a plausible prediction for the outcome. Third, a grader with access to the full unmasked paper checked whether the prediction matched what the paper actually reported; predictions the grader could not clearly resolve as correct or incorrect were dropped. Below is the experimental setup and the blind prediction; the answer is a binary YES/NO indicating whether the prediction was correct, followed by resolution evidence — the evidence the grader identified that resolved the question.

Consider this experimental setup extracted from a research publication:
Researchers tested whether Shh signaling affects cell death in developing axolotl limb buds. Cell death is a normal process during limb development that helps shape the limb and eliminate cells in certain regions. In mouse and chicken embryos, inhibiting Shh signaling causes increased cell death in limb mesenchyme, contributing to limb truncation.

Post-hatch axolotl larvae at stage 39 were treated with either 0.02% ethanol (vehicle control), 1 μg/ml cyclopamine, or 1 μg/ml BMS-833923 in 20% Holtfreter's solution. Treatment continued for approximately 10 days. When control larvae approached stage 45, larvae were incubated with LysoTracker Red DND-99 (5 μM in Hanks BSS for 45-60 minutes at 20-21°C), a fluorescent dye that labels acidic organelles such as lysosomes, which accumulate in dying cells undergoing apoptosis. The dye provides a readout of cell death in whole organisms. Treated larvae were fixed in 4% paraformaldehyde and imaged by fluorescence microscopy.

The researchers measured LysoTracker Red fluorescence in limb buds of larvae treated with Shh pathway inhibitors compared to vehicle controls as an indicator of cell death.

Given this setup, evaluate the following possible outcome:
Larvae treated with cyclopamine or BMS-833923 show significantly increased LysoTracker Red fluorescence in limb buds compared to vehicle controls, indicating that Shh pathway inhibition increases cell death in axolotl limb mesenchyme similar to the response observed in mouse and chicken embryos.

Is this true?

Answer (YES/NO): YES